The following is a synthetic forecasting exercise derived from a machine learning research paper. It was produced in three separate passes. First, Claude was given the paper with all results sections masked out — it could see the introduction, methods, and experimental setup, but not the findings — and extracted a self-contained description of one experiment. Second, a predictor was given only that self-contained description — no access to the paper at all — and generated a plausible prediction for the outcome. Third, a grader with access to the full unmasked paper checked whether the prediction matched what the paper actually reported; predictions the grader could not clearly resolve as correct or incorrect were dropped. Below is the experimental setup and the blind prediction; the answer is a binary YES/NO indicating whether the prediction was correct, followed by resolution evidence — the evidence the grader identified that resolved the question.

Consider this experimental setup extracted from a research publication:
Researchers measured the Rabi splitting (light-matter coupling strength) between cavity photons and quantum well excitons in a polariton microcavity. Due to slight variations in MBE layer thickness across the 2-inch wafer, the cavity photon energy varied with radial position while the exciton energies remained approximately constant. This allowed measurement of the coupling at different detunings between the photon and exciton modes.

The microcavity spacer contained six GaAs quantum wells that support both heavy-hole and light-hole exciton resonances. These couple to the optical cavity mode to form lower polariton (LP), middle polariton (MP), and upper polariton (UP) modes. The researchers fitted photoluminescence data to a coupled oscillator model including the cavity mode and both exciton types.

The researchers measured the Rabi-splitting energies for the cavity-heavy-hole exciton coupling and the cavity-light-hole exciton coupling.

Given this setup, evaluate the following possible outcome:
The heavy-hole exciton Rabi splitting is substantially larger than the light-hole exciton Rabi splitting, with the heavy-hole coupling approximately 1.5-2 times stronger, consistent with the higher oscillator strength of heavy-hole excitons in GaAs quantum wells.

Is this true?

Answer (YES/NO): NO